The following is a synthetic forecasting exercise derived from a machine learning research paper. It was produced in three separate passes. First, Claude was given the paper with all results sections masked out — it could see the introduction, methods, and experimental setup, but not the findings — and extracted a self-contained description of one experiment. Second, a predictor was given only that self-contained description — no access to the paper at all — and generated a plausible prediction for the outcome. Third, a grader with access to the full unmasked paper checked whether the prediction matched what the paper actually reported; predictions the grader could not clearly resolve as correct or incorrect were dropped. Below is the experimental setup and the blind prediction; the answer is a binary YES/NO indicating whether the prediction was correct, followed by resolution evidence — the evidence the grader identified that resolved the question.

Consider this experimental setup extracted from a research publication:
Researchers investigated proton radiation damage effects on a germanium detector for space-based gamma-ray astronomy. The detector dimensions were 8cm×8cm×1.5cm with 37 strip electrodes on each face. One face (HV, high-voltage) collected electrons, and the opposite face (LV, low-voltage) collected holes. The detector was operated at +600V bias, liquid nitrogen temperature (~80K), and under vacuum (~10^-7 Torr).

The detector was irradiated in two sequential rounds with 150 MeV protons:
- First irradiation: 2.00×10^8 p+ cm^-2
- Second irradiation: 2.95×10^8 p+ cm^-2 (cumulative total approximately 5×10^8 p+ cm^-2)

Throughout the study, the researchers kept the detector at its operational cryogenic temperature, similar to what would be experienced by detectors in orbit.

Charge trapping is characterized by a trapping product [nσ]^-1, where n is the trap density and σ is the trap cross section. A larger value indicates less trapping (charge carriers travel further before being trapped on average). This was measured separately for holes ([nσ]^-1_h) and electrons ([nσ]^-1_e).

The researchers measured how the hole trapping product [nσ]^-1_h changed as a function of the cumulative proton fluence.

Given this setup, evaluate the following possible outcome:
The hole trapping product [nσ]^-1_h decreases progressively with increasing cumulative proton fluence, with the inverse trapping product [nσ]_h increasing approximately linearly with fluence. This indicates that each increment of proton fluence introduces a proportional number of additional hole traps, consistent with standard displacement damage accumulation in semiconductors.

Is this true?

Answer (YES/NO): YES